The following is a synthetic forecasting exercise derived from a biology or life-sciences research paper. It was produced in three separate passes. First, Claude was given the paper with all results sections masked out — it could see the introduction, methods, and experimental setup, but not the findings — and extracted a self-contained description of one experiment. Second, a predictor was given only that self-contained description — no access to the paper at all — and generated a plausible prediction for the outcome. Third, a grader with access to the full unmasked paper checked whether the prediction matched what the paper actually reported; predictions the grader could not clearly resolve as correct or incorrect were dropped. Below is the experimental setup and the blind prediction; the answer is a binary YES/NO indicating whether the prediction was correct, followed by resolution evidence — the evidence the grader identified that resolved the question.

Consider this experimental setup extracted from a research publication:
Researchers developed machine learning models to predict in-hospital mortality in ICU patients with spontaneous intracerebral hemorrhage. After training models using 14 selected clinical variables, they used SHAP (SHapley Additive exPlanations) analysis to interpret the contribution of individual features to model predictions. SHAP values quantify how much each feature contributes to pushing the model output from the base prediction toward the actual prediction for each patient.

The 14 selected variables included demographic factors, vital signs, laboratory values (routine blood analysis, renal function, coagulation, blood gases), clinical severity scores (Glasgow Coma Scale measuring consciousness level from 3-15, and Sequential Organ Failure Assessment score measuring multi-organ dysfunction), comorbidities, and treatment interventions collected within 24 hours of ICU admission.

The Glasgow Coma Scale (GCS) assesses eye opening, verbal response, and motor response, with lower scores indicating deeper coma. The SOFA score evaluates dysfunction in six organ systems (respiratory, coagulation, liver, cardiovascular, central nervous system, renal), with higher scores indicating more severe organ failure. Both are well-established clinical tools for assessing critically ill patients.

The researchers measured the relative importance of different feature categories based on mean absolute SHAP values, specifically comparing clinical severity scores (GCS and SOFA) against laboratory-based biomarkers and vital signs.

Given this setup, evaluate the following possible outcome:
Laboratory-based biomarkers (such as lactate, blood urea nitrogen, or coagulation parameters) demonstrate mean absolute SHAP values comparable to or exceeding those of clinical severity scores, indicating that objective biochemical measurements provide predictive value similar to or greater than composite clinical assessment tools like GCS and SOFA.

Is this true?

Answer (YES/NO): NO